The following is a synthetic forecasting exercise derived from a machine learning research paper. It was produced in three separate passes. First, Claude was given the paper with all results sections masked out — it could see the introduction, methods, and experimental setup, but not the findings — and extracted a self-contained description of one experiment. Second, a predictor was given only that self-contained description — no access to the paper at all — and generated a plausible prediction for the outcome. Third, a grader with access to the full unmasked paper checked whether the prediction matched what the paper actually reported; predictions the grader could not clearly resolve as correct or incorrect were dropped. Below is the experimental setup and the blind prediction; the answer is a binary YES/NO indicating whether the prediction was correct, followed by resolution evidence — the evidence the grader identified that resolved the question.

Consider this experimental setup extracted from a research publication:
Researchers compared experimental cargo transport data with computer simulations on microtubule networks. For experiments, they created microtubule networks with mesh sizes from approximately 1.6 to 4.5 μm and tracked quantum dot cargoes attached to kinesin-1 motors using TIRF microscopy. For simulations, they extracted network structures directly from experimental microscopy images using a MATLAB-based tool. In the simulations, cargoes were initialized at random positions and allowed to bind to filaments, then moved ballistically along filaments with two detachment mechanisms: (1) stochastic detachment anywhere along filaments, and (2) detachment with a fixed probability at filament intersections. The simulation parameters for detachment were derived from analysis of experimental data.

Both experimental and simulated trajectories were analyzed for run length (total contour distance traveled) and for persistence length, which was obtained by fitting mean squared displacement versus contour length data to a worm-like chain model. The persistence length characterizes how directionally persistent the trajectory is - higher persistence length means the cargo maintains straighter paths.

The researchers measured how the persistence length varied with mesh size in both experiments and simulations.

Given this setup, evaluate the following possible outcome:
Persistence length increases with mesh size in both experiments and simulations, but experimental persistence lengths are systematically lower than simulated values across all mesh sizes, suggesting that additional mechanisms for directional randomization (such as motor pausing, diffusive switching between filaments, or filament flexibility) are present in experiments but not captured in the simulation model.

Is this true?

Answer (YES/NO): NO